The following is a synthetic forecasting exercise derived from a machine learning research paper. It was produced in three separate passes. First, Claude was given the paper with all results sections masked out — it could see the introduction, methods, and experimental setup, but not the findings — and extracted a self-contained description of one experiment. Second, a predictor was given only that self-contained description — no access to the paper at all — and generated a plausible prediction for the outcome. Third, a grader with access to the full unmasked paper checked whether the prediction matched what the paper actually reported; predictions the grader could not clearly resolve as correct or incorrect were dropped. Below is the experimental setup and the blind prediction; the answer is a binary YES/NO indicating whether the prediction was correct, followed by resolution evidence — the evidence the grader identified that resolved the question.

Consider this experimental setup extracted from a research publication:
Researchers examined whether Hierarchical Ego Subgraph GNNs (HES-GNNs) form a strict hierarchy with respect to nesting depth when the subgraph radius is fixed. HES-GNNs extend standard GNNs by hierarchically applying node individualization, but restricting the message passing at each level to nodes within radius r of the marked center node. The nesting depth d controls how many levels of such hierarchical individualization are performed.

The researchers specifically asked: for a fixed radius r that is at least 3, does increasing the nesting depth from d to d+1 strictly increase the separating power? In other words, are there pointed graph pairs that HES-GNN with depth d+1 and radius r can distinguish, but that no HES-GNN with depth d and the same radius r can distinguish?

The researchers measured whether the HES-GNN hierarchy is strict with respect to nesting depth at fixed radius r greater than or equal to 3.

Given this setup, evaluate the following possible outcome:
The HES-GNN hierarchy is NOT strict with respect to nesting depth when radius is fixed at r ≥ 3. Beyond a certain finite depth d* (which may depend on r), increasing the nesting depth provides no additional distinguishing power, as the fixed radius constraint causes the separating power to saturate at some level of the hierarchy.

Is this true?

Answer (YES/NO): NO